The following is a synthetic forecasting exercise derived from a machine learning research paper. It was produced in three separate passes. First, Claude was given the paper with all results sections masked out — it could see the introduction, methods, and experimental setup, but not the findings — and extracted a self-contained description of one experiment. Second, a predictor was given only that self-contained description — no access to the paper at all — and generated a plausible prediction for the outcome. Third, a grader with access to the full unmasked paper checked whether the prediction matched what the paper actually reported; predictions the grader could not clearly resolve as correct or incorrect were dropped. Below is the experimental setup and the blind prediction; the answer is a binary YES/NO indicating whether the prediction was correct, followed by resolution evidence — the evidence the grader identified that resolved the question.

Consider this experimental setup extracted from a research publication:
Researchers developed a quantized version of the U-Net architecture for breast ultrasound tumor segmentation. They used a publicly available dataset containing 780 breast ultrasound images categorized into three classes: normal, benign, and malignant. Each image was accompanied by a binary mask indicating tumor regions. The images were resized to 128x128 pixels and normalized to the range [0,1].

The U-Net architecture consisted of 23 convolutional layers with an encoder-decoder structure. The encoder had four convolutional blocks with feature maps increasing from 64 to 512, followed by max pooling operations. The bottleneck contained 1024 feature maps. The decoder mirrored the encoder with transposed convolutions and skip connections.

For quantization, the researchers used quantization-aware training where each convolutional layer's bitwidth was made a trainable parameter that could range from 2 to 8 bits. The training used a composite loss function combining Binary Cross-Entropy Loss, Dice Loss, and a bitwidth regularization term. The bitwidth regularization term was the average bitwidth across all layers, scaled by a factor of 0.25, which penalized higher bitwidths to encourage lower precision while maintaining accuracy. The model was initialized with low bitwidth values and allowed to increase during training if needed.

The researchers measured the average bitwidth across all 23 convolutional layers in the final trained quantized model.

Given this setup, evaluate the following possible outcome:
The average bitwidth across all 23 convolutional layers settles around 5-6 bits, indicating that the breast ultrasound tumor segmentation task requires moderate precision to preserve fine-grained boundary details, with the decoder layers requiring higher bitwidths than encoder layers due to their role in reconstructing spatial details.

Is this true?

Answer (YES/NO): NO